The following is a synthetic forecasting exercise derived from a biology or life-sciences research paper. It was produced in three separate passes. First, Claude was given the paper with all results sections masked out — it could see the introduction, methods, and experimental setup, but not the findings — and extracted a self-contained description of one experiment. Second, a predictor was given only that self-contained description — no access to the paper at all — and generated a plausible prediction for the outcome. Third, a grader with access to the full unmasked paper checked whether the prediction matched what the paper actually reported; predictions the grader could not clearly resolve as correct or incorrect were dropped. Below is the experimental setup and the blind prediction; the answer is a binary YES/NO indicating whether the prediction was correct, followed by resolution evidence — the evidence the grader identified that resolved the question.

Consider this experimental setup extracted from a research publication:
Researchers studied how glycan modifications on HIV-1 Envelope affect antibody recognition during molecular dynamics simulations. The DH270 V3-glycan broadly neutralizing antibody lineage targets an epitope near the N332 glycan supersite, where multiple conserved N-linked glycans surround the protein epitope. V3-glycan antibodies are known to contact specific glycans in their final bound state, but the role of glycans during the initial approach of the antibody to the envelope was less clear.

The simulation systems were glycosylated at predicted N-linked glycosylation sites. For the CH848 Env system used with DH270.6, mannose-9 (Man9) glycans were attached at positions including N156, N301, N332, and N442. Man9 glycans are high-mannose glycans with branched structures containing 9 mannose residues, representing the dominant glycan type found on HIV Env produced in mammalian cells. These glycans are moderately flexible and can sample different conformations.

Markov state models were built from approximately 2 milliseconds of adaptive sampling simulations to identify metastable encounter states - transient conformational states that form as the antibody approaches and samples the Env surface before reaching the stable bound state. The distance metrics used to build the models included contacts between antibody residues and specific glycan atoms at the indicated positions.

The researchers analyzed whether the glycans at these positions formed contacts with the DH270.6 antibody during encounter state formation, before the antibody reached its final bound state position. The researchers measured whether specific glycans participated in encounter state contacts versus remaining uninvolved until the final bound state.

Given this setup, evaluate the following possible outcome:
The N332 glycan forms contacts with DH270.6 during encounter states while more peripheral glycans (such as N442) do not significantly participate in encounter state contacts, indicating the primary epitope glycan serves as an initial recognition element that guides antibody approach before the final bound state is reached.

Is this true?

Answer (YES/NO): NO